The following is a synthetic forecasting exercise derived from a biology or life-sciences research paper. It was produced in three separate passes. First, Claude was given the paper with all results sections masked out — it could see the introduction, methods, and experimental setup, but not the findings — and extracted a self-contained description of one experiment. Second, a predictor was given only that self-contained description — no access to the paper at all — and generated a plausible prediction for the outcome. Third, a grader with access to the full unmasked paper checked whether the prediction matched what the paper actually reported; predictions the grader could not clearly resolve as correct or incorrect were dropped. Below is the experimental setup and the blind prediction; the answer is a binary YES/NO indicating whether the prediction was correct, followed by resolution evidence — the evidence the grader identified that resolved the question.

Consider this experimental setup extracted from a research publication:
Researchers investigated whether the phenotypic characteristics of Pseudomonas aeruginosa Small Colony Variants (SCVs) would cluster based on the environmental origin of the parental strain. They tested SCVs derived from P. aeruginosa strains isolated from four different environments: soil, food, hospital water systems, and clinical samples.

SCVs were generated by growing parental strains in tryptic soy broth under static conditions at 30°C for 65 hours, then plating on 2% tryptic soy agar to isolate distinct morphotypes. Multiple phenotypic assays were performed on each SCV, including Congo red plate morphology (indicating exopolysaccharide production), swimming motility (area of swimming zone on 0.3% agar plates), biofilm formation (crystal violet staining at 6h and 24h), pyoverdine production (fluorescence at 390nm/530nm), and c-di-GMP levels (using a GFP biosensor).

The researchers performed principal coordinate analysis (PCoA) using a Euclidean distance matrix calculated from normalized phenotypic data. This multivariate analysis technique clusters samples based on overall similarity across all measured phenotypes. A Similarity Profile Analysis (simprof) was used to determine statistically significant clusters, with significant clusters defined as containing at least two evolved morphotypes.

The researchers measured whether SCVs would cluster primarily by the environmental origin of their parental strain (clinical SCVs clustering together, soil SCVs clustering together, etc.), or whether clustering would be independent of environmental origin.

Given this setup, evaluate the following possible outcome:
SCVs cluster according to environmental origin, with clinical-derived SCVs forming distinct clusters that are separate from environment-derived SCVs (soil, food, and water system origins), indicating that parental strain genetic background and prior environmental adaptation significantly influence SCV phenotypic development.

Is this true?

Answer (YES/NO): NO